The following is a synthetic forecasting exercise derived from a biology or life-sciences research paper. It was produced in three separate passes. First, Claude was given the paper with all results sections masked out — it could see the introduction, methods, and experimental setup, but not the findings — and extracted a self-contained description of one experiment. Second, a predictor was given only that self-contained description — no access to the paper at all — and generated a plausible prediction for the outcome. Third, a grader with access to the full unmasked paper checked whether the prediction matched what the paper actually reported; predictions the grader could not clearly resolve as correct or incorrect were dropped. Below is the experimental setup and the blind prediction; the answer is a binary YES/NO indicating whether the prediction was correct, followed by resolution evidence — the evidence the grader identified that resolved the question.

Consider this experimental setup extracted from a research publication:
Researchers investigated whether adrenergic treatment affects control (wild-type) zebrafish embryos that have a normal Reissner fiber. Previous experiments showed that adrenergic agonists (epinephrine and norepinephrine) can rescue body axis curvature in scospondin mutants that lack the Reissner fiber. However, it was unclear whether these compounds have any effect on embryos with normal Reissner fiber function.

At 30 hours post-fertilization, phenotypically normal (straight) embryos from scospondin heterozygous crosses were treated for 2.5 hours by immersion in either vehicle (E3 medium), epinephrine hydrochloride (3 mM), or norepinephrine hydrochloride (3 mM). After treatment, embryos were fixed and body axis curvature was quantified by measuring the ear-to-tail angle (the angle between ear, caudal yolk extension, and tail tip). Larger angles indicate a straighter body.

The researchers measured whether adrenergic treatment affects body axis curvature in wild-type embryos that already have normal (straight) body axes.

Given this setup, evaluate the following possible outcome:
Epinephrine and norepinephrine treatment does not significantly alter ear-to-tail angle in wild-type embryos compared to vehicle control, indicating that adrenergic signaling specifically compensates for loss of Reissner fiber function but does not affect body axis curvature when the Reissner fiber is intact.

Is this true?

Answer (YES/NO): NO